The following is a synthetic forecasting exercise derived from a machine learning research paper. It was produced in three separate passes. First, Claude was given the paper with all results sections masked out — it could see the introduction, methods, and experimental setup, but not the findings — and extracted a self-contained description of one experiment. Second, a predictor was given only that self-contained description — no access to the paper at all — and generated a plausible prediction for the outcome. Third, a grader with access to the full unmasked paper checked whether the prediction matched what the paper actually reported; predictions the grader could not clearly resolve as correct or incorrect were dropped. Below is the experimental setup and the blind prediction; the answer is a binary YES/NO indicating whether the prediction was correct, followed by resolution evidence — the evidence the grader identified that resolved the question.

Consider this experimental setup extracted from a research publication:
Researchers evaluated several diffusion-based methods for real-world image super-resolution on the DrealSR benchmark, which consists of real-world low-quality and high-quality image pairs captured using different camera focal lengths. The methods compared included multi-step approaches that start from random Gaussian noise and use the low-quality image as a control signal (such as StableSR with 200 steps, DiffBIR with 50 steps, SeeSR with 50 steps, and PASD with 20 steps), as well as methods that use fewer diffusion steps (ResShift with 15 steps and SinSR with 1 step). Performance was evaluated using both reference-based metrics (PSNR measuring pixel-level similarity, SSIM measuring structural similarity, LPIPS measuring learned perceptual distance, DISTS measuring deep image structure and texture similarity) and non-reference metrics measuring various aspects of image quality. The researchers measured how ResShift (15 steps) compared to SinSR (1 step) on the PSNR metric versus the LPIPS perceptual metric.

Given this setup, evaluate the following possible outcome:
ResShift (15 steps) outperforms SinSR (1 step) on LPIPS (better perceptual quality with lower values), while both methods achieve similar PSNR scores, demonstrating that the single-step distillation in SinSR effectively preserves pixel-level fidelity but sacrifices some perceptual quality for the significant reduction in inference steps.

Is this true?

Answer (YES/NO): NO